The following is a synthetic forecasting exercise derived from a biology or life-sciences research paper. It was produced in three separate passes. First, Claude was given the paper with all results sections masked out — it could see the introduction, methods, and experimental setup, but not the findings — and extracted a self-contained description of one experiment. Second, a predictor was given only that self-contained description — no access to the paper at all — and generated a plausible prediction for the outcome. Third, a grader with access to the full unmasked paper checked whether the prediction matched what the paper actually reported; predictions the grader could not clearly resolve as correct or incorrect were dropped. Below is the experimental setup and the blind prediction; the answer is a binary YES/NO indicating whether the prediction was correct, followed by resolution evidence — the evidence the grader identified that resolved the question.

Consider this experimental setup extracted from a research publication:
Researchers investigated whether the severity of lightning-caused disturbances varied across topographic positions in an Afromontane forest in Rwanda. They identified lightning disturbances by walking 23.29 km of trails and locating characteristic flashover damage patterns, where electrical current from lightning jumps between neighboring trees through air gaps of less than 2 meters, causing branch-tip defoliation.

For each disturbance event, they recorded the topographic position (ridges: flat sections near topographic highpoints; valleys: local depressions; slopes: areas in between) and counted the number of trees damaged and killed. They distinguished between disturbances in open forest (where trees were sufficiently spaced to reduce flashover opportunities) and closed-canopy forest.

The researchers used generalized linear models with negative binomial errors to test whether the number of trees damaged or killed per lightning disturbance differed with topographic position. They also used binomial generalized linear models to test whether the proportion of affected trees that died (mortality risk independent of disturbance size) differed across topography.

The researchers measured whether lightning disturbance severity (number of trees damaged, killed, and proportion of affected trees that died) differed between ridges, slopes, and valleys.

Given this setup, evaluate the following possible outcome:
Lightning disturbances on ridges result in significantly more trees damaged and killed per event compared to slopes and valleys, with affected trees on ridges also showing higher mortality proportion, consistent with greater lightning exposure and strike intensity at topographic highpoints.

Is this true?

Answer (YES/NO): NO